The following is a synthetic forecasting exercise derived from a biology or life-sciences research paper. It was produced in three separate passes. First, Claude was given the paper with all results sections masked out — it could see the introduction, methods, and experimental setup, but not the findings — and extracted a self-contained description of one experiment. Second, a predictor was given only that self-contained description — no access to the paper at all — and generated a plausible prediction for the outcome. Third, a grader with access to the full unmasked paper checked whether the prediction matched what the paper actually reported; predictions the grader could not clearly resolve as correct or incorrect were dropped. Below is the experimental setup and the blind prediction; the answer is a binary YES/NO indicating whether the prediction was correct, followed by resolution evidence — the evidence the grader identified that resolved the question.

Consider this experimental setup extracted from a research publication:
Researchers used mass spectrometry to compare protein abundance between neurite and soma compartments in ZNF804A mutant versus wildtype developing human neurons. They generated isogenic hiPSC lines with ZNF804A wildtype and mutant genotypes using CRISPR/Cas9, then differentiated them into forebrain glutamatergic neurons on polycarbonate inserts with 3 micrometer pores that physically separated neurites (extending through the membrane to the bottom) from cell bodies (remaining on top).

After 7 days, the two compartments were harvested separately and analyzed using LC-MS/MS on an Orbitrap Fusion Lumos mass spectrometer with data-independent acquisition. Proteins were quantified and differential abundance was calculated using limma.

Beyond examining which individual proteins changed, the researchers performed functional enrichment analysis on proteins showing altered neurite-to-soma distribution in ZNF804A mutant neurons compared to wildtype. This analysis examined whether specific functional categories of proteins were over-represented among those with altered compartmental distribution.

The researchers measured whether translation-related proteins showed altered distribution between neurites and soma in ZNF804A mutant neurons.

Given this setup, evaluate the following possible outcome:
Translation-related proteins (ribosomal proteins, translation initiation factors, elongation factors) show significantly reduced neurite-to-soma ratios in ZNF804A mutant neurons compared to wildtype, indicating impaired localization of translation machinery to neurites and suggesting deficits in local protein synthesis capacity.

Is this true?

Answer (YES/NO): NO